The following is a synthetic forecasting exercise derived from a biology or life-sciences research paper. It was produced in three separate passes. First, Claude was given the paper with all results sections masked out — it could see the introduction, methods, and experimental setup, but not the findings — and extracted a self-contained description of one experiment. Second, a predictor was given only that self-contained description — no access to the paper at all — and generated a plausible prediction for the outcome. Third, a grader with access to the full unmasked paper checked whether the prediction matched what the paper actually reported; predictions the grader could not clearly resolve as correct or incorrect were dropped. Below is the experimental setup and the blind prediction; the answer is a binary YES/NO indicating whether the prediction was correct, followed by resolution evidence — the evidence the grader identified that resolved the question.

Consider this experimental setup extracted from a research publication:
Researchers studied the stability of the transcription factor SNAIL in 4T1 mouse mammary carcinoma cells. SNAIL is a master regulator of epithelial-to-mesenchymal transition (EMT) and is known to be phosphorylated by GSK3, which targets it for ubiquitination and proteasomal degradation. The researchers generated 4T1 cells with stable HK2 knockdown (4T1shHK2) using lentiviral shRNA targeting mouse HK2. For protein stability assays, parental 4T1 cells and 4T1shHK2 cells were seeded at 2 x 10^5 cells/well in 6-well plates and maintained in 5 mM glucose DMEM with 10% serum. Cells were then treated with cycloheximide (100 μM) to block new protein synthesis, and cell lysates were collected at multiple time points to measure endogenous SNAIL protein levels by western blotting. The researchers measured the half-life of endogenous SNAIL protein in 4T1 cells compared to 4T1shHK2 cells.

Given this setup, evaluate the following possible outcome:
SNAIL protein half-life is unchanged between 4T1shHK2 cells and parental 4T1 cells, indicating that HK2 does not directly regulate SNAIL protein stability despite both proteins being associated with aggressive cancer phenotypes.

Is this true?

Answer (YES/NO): NO